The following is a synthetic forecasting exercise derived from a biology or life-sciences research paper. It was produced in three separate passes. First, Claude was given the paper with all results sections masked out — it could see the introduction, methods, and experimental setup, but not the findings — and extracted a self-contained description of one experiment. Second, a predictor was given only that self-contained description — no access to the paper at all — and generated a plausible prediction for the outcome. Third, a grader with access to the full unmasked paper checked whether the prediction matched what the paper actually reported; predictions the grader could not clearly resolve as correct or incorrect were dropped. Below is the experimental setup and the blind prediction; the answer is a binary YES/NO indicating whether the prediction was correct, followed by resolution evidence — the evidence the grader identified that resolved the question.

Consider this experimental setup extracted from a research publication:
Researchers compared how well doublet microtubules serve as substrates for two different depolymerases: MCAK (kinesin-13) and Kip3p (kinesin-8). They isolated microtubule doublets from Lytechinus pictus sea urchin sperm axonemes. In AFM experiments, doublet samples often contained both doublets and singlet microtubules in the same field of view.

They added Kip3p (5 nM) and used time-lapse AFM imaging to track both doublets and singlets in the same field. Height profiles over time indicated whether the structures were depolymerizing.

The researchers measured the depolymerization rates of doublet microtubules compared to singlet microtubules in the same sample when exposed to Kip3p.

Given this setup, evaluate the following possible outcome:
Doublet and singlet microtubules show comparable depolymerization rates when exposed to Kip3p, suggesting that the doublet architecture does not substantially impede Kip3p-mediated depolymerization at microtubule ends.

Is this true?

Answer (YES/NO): NO